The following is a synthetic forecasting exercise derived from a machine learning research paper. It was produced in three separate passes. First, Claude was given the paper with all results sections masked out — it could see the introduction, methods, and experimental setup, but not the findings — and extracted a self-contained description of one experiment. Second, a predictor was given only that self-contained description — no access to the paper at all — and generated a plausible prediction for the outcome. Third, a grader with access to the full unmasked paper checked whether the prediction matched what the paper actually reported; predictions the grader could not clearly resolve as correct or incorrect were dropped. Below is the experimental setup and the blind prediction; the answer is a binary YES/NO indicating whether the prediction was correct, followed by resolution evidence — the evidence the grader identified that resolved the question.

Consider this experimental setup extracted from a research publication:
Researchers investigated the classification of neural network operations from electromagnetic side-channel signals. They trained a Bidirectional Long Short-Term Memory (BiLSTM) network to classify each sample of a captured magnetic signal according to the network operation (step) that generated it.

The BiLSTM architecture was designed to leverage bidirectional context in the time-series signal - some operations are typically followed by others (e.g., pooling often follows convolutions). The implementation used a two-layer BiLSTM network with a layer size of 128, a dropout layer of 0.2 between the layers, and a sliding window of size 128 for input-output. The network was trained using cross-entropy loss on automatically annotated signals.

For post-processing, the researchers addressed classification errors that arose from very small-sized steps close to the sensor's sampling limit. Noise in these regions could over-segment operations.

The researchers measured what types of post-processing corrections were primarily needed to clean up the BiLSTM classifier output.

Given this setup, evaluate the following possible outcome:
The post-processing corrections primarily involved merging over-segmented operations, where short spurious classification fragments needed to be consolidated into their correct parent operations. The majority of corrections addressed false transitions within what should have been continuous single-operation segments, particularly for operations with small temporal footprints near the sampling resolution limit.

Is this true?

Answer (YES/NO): YES